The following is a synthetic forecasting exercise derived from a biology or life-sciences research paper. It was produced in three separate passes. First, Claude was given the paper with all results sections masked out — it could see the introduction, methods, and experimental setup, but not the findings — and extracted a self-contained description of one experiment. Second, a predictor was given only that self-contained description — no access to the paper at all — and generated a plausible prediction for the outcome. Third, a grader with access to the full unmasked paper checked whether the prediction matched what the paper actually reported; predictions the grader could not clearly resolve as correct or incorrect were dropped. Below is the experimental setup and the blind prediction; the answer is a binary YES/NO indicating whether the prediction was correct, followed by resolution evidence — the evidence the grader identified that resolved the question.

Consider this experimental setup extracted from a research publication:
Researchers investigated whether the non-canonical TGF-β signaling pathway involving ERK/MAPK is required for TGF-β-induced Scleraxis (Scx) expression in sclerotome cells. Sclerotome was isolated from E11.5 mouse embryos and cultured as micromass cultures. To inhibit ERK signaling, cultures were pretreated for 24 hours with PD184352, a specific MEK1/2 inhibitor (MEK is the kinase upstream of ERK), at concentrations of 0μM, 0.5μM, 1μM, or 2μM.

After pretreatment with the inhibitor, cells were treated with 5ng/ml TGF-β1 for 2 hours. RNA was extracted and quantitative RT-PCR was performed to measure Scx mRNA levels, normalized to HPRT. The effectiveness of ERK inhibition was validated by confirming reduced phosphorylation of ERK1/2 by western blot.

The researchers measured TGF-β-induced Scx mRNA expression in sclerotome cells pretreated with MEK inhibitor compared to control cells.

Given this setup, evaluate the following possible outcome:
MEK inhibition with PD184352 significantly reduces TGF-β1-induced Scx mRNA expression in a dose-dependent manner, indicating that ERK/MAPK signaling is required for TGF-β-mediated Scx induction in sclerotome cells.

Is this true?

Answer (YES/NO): YES